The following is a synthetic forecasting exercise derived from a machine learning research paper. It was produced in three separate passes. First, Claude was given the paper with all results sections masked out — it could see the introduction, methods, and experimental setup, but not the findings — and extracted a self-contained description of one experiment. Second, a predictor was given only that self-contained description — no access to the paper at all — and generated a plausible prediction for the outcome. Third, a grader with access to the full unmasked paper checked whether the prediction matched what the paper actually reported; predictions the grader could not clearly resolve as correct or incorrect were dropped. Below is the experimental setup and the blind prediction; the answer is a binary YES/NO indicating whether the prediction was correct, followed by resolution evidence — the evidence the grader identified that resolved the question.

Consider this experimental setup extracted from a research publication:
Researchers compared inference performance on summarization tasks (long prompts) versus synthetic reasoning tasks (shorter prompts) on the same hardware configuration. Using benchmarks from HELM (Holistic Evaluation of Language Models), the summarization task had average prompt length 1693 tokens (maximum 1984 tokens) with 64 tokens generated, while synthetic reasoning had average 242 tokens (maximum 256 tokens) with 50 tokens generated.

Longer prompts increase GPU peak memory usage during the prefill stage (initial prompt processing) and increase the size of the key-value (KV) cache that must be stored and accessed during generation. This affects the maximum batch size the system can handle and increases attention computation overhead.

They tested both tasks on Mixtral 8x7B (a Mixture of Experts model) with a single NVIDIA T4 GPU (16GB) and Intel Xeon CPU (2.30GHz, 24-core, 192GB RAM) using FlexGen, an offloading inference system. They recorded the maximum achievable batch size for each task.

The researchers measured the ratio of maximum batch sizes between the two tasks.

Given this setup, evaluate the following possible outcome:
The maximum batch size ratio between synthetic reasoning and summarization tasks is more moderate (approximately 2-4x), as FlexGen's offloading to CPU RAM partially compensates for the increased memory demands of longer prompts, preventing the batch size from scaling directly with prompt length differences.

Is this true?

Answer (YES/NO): NO